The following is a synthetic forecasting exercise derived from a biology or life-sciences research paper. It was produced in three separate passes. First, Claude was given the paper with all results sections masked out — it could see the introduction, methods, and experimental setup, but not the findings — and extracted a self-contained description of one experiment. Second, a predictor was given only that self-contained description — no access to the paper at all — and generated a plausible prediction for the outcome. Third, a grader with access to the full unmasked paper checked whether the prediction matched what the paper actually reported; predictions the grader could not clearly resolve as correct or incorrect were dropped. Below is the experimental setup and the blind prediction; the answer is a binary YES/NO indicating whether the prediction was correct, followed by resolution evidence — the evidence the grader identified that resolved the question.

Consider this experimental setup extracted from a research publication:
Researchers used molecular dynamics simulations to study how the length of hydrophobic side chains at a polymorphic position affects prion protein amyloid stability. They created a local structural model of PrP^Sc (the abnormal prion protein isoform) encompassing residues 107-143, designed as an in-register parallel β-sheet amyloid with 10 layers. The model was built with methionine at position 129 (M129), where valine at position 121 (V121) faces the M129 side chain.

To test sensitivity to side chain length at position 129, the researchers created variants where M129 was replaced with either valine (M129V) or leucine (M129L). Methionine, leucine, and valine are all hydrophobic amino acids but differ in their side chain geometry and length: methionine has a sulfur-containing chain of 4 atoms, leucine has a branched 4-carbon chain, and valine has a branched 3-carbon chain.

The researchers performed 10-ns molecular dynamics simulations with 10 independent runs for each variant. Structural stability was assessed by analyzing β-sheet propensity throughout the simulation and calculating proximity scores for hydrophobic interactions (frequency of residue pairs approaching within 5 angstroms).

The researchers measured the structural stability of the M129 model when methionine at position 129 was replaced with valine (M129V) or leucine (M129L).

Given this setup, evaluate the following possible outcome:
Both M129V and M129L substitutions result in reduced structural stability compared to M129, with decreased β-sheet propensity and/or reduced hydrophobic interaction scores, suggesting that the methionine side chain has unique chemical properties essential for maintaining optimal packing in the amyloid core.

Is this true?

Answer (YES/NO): YES